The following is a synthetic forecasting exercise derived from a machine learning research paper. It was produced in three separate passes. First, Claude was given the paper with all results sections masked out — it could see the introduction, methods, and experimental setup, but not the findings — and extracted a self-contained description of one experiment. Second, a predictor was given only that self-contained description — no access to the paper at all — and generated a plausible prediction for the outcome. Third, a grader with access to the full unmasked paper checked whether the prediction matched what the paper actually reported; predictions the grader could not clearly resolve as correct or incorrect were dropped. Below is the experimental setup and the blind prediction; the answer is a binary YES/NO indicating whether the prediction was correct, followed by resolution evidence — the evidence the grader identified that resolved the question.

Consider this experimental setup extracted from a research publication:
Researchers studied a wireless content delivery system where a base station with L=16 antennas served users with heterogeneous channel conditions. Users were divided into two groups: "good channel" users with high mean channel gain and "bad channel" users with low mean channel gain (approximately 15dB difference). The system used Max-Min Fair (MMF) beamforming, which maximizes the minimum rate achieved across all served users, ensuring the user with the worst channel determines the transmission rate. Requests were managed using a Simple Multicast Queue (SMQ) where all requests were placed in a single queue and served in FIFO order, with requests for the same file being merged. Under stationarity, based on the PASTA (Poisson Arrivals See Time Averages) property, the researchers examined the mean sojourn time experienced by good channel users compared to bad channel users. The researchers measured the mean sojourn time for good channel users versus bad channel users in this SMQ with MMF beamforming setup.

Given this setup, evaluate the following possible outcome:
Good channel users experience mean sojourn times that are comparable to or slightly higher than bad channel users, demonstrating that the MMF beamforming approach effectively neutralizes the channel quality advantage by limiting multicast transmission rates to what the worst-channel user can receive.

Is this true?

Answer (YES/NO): YES